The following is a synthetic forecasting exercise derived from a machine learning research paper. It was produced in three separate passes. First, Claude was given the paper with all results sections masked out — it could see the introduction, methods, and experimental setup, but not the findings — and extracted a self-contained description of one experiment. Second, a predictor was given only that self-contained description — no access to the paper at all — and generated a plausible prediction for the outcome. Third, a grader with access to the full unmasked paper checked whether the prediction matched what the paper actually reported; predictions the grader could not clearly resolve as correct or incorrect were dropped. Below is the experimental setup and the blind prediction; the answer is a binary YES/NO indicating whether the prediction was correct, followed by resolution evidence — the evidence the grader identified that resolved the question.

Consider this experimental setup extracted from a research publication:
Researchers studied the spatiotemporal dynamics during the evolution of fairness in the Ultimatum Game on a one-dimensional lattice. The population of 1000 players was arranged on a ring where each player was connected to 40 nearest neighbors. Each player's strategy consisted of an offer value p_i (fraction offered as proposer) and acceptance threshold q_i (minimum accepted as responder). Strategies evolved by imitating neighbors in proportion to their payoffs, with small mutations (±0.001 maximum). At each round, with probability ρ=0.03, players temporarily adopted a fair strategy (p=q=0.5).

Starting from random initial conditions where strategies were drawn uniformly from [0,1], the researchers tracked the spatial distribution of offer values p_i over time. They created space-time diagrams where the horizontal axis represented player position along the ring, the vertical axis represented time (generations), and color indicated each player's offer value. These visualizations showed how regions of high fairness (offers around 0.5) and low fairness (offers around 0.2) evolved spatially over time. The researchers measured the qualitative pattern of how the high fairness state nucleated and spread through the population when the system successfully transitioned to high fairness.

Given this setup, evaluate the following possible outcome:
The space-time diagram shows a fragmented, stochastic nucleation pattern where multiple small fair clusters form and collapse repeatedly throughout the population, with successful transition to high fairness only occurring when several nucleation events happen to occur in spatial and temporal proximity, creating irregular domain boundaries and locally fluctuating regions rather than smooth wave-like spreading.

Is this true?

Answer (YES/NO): NO